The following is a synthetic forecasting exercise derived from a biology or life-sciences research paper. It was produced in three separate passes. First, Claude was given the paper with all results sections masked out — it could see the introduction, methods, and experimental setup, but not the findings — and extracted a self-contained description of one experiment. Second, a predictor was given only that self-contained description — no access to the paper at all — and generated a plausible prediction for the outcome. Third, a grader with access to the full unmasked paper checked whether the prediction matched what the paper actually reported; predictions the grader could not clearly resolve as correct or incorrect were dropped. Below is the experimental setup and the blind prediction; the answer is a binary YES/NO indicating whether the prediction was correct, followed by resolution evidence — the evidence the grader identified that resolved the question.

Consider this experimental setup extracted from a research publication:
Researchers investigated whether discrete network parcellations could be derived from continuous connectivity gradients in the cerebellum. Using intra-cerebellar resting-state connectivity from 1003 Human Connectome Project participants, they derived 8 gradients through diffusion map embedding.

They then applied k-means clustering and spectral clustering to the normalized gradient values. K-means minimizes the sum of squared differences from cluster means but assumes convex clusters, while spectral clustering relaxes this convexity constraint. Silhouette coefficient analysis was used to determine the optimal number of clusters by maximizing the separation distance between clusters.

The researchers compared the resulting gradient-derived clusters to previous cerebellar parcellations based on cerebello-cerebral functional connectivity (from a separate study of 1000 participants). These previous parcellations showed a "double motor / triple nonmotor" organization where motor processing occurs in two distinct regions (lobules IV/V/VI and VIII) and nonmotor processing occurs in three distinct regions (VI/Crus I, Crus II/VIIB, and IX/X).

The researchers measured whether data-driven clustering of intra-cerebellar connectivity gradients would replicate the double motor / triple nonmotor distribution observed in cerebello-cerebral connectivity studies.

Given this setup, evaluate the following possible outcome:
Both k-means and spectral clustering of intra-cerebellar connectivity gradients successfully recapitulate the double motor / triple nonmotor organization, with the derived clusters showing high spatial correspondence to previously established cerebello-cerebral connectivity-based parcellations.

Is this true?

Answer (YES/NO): YES